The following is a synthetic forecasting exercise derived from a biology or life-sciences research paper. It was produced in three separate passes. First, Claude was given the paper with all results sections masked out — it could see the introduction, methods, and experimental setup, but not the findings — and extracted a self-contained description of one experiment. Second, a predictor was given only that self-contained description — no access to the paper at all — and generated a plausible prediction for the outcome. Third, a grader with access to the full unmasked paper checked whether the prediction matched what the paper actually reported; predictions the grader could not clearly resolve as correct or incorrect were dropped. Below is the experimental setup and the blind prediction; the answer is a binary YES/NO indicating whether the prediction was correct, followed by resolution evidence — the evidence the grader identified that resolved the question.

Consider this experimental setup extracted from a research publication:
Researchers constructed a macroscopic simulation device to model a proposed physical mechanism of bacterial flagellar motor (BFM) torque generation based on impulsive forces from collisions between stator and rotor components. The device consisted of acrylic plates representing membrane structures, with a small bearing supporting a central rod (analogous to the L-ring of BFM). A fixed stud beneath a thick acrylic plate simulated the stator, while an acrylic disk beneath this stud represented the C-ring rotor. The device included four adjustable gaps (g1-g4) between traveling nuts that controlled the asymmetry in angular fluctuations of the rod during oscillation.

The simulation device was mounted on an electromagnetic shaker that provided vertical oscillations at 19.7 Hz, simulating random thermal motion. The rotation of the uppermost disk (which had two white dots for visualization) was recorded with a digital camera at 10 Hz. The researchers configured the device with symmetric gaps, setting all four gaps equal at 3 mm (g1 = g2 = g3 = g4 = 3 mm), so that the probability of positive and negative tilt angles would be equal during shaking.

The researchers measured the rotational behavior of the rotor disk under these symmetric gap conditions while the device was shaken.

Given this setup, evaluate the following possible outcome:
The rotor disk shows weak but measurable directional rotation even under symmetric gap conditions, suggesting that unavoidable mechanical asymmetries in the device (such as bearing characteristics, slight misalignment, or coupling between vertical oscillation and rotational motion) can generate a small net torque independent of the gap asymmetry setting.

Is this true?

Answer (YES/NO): NO